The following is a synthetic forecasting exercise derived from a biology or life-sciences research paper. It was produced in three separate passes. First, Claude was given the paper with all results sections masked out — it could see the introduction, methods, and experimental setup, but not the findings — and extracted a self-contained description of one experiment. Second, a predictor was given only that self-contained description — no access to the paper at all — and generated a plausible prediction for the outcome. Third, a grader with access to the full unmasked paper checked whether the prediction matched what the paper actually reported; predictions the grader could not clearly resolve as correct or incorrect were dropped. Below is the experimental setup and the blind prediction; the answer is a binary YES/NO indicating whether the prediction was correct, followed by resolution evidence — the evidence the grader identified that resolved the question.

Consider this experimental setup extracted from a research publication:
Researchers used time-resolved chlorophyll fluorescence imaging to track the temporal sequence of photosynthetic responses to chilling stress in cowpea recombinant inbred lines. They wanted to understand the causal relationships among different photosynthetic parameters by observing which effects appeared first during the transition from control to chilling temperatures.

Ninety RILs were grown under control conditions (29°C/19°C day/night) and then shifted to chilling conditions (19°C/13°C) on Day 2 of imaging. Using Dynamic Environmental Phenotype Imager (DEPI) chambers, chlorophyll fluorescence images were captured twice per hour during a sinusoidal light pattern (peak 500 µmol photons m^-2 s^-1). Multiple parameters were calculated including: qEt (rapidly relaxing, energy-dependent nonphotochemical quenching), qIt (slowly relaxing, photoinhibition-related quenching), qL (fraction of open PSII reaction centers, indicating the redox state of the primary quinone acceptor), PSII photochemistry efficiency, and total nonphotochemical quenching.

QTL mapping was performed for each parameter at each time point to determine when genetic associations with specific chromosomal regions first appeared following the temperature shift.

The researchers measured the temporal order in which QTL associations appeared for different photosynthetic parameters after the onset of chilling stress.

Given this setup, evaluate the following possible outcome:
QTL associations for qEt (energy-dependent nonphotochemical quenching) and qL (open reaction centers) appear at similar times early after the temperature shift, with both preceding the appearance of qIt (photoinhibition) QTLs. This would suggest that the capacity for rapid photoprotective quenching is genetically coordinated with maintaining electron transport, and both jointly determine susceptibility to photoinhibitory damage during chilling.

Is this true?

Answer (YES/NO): NO